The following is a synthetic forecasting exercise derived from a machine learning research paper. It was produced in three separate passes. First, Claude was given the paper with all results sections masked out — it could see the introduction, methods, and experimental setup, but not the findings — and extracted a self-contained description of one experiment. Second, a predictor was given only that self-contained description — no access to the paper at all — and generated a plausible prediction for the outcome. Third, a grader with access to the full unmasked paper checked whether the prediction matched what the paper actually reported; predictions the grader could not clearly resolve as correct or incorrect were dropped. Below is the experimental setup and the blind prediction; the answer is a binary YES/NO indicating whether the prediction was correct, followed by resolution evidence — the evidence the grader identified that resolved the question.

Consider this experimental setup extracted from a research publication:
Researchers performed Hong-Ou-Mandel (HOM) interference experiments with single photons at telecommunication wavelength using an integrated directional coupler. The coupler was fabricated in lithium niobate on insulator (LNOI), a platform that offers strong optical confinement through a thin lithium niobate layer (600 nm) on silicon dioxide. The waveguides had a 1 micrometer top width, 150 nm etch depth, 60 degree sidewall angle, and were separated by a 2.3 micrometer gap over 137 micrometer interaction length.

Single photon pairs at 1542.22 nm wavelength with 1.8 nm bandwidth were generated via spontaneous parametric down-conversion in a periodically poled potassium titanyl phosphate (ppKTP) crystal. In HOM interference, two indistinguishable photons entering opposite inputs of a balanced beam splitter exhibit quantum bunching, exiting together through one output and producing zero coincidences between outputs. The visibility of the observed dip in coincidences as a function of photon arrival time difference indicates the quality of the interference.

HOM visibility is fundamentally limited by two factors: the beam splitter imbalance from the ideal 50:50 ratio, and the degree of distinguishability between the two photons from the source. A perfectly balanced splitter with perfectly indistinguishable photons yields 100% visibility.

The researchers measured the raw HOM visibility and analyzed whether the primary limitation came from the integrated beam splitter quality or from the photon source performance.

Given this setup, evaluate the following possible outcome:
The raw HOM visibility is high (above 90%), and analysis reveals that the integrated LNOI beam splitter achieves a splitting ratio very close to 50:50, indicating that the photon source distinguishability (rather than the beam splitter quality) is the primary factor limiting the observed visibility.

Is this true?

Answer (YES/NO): YES